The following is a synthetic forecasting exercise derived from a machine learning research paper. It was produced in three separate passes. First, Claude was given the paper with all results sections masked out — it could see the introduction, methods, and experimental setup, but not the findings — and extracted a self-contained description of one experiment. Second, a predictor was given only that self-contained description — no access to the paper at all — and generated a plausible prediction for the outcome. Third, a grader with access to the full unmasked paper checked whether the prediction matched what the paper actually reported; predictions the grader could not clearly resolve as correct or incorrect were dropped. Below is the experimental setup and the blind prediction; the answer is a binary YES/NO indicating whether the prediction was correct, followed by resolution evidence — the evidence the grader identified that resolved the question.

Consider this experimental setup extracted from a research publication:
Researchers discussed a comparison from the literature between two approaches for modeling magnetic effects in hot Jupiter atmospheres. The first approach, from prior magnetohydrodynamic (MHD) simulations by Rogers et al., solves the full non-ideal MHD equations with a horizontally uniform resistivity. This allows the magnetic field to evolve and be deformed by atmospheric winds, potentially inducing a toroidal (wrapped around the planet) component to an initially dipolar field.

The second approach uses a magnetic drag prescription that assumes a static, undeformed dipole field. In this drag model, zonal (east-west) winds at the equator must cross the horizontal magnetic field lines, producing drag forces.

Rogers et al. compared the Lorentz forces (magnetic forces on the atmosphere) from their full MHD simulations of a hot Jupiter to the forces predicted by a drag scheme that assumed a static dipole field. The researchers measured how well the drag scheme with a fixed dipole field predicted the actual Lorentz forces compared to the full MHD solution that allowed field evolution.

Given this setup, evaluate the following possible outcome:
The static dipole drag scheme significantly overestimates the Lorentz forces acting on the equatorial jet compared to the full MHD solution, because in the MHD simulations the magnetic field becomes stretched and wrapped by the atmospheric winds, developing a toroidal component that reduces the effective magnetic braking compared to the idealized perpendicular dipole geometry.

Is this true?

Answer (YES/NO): YES